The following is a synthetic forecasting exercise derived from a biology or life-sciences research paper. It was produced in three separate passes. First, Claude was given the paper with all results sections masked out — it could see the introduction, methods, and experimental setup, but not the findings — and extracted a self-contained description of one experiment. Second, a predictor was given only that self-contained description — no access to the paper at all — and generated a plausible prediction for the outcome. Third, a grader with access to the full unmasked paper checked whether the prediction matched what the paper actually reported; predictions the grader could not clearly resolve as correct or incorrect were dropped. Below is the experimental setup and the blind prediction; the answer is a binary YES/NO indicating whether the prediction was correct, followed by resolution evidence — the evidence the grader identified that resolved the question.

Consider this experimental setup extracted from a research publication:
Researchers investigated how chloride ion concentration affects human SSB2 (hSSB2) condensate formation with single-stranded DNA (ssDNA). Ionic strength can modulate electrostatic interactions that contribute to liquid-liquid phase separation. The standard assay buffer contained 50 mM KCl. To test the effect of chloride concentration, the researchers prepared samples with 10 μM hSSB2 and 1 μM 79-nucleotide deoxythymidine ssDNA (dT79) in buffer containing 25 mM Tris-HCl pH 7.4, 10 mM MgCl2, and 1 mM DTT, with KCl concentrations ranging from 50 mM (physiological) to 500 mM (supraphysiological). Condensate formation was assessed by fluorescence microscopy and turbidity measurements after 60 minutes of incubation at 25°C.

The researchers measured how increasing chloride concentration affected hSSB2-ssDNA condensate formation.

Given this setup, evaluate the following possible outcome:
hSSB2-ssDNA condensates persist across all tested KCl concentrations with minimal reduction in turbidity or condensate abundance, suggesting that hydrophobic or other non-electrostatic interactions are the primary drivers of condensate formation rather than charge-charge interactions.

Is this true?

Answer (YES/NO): NO